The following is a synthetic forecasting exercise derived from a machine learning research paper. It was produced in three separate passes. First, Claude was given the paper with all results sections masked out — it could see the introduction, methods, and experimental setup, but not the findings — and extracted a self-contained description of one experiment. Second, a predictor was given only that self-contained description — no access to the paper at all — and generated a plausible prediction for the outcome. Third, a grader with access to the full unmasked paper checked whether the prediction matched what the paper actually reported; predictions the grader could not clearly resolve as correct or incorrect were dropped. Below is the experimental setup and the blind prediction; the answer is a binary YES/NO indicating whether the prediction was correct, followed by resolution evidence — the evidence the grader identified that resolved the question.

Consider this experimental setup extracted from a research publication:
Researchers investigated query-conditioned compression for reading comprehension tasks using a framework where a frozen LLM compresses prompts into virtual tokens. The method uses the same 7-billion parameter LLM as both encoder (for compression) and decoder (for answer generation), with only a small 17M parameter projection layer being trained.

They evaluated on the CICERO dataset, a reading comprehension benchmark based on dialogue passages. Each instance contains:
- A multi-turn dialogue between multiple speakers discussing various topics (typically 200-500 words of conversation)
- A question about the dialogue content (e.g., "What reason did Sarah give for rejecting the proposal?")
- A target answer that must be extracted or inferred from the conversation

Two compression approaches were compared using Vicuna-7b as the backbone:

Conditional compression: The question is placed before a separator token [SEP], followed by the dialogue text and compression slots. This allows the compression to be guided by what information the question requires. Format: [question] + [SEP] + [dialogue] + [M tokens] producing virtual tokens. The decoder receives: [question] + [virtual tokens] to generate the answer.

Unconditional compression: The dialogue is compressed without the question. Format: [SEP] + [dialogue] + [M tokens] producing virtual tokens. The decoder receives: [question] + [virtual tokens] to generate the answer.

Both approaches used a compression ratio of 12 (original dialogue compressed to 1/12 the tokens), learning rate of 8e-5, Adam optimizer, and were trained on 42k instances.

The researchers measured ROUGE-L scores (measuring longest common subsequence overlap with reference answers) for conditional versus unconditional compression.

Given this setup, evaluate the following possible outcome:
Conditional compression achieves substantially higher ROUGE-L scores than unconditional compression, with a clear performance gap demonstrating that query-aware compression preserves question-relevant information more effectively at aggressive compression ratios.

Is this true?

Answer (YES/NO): NO